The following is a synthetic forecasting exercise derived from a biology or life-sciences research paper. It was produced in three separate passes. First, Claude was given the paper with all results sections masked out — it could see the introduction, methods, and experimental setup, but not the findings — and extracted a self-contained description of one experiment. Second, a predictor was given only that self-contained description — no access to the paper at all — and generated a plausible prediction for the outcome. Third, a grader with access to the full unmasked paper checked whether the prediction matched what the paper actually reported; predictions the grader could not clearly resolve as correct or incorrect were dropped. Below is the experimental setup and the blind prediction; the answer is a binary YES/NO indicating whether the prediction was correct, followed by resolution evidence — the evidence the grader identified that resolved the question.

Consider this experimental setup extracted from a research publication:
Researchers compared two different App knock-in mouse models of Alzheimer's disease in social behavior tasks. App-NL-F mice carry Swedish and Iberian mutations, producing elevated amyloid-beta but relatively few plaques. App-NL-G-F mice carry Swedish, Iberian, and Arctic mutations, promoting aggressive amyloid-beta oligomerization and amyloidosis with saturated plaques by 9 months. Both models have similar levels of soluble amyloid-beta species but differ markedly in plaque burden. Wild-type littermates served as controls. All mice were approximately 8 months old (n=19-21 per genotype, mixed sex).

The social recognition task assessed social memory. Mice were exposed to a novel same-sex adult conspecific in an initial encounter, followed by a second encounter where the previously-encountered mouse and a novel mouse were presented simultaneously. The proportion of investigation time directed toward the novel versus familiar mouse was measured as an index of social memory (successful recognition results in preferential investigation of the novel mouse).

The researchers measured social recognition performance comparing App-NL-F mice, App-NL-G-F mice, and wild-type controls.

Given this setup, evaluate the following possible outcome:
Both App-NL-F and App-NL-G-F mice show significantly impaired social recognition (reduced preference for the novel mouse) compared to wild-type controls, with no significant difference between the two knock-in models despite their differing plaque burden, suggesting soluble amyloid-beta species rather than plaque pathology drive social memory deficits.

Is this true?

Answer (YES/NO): NO